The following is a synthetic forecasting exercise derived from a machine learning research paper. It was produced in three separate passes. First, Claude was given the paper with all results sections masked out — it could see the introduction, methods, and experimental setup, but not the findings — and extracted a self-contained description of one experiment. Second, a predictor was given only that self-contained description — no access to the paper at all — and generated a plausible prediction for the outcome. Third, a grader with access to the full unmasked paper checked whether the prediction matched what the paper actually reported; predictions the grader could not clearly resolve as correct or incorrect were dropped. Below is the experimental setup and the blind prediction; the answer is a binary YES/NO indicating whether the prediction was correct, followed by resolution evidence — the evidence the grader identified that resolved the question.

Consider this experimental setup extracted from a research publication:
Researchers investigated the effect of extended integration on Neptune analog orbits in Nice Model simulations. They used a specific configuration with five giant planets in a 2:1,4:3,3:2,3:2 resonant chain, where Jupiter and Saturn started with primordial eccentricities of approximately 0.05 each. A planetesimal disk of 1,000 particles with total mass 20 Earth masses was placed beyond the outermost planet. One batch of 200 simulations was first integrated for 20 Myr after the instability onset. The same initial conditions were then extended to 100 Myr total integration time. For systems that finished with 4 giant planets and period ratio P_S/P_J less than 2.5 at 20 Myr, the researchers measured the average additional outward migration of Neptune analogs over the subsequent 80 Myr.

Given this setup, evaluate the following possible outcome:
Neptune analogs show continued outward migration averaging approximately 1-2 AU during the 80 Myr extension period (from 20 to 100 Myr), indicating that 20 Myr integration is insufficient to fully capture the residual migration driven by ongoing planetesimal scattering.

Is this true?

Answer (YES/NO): YES